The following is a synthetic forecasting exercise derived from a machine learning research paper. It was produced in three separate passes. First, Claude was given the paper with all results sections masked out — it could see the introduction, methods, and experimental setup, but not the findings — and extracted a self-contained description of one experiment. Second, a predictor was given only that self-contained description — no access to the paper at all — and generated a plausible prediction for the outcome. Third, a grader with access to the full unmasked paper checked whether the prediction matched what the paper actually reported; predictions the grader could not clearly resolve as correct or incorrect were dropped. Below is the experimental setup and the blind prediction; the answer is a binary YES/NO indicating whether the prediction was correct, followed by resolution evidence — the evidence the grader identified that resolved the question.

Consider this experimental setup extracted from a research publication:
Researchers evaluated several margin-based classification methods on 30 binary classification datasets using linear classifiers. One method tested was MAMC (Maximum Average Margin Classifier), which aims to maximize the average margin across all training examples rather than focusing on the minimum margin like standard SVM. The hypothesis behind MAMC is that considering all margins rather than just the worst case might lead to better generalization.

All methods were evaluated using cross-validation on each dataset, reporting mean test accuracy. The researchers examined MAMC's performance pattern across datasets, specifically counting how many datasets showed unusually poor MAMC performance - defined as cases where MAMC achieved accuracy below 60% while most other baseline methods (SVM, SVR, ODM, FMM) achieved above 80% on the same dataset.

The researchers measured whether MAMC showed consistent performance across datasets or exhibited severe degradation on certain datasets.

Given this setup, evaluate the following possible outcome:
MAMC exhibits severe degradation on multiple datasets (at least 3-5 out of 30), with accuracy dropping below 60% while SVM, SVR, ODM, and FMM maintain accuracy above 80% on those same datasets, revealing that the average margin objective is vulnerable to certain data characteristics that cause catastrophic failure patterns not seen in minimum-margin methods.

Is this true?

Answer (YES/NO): YES